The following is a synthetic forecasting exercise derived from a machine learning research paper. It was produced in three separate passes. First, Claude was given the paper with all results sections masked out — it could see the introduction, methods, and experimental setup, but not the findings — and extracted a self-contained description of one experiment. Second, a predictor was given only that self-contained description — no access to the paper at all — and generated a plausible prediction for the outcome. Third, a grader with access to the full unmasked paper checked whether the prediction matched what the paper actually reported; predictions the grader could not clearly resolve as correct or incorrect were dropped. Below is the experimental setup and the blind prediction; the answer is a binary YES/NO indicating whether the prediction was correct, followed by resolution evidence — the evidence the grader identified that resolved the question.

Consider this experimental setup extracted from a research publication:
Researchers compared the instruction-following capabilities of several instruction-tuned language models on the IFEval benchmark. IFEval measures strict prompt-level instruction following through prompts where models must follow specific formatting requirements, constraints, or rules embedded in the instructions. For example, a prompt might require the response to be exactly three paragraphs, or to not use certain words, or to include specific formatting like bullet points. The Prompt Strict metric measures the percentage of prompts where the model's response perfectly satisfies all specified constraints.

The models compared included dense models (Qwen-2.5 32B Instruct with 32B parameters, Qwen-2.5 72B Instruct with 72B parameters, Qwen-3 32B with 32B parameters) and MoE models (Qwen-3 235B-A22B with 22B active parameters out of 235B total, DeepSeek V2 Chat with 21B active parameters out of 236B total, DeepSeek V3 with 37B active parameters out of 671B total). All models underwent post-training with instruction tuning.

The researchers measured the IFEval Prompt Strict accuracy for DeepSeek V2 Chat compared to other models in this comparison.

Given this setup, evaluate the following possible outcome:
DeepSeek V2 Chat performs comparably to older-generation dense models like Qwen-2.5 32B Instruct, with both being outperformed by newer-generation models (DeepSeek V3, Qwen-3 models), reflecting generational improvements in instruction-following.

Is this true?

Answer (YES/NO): NO